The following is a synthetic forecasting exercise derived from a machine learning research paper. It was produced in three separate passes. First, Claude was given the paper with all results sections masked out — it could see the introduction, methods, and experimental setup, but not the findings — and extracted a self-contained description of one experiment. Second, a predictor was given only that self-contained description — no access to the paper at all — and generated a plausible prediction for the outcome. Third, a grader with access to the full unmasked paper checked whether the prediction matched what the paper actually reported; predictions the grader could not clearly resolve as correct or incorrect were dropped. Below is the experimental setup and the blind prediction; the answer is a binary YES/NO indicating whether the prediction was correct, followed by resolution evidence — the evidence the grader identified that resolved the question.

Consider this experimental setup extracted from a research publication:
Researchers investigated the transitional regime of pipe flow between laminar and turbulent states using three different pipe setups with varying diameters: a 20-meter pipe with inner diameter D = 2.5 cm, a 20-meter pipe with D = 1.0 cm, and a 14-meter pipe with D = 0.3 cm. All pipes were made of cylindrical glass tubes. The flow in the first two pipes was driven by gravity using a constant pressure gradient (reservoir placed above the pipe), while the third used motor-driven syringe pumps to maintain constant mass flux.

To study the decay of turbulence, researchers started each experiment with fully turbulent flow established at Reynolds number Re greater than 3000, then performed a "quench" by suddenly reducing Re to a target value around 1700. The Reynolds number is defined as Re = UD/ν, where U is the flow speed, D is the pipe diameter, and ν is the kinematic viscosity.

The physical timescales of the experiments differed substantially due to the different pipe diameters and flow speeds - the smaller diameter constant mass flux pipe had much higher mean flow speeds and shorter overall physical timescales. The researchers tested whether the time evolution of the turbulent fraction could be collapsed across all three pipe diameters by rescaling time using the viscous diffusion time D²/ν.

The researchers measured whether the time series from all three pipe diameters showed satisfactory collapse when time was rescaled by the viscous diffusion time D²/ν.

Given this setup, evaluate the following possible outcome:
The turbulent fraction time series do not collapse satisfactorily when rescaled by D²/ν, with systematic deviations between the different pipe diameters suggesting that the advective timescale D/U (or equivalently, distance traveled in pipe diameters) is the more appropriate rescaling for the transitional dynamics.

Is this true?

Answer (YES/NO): NO